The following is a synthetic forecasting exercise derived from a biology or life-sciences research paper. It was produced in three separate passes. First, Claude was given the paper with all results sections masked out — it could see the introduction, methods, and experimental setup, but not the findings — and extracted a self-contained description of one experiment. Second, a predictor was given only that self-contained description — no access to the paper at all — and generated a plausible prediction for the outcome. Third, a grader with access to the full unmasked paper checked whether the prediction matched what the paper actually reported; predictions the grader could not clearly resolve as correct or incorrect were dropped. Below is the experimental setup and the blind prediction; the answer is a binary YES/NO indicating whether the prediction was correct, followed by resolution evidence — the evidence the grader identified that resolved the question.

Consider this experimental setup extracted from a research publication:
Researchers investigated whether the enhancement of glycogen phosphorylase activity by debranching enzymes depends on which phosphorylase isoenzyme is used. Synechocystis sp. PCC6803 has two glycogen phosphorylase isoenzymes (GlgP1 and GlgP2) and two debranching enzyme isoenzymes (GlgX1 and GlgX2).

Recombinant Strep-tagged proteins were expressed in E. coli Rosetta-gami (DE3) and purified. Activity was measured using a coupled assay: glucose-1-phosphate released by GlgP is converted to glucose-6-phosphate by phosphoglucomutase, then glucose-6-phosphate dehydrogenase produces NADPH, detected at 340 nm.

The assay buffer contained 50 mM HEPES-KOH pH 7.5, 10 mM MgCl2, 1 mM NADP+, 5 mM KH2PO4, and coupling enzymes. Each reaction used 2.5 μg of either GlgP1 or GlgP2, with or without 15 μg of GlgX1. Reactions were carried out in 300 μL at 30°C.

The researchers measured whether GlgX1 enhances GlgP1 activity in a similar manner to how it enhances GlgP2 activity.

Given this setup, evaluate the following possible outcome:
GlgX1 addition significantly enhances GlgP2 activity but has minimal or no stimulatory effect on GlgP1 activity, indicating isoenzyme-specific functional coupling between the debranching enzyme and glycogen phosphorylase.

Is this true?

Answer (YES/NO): NO